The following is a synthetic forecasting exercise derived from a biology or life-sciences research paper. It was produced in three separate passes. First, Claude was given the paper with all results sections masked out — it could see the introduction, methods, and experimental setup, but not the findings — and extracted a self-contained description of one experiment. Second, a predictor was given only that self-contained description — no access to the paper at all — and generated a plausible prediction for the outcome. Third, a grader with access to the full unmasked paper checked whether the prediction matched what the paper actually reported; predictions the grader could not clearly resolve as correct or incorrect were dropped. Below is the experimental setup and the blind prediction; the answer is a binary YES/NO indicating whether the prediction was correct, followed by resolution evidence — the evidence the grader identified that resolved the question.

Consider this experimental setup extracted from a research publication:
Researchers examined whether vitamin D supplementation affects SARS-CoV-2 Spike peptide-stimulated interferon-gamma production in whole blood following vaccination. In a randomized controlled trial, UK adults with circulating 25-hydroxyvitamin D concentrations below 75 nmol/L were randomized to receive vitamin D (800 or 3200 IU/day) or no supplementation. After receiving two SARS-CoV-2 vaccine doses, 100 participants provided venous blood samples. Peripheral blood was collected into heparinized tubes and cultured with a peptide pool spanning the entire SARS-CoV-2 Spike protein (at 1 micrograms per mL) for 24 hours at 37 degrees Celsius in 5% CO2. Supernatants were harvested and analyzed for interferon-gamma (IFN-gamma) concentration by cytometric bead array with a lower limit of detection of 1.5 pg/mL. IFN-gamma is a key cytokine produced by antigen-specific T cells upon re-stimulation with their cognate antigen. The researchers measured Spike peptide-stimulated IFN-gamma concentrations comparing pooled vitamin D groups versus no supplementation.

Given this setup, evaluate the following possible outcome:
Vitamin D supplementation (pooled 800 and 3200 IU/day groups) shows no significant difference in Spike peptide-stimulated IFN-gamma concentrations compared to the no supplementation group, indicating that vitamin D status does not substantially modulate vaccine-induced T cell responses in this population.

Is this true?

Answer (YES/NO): YES